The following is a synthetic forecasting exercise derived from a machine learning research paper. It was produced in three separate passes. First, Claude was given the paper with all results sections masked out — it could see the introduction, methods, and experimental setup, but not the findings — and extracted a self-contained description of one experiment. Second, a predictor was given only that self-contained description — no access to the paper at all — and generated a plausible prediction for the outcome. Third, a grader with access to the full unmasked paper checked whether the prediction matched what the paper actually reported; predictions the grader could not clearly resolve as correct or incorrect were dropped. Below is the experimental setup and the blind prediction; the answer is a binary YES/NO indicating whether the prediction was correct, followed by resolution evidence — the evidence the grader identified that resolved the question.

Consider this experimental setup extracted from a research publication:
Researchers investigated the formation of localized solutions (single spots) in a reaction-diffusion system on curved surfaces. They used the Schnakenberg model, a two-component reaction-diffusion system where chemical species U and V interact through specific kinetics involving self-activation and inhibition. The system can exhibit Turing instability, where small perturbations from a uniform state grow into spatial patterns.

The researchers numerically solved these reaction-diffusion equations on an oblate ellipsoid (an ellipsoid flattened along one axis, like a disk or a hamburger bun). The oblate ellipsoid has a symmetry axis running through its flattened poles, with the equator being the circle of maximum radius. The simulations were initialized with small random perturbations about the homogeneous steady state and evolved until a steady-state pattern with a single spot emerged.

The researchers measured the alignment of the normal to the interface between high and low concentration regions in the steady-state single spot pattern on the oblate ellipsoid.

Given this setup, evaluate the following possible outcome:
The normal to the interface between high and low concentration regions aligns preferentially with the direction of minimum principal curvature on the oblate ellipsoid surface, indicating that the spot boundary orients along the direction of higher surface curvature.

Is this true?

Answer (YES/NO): NO